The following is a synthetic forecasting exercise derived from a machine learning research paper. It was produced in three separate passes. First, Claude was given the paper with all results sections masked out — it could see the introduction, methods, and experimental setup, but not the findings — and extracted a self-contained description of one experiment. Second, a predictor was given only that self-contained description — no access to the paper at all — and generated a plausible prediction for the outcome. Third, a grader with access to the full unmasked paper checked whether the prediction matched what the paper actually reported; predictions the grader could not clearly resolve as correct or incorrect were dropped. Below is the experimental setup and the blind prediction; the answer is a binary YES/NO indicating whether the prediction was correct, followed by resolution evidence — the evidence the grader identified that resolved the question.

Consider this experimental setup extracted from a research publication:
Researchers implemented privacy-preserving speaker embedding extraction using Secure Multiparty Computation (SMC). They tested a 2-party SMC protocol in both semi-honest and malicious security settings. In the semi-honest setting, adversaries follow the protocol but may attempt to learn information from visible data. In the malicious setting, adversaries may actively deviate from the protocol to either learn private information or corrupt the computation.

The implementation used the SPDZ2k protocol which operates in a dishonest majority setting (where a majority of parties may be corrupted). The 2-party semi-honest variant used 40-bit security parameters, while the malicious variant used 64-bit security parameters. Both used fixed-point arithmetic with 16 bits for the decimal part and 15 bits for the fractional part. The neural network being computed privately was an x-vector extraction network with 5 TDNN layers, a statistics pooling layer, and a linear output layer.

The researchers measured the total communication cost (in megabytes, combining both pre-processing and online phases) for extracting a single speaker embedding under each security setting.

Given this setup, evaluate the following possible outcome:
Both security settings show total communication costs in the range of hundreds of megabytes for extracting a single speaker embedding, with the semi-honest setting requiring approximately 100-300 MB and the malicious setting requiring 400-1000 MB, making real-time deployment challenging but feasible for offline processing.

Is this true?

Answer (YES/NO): NO